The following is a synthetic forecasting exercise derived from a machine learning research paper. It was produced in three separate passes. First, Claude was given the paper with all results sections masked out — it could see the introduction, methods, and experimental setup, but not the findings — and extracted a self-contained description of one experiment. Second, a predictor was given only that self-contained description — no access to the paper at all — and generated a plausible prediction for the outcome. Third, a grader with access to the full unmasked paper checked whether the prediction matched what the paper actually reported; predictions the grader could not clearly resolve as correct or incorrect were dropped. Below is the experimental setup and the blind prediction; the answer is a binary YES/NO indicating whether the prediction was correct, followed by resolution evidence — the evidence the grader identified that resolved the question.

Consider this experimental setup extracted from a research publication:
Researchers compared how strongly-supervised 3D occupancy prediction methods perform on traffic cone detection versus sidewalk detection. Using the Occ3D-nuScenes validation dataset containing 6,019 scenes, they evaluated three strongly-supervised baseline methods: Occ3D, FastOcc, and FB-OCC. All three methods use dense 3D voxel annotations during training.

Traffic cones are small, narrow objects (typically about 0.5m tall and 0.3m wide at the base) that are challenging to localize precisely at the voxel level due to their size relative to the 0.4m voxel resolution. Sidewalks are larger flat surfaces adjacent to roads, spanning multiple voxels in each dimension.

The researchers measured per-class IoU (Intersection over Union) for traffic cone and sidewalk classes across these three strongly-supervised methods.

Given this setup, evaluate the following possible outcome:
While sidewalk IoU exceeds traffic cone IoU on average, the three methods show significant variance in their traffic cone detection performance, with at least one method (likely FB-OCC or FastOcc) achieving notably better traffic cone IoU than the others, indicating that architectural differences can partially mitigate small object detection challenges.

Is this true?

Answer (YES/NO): YES